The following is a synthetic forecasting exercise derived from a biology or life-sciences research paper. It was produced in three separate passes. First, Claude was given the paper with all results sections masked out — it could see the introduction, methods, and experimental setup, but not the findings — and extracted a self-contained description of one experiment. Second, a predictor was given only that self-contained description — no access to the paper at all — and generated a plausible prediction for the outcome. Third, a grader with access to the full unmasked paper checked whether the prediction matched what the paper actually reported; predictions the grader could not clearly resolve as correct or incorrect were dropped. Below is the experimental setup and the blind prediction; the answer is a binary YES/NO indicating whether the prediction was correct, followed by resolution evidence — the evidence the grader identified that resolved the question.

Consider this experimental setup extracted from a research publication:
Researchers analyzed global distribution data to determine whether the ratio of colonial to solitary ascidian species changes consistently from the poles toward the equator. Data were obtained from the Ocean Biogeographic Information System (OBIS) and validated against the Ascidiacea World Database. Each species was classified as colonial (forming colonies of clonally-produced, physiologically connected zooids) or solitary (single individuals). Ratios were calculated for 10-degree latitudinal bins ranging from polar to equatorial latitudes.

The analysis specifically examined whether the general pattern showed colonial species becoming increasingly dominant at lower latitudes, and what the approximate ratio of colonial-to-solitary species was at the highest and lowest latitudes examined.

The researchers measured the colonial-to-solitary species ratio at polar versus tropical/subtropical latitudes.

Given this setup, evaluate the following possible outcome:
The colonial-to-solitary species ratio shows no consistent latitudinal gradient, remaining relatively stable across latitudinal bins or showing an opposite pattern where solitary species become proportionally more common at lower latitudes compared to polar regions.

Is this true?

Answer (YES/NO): NO